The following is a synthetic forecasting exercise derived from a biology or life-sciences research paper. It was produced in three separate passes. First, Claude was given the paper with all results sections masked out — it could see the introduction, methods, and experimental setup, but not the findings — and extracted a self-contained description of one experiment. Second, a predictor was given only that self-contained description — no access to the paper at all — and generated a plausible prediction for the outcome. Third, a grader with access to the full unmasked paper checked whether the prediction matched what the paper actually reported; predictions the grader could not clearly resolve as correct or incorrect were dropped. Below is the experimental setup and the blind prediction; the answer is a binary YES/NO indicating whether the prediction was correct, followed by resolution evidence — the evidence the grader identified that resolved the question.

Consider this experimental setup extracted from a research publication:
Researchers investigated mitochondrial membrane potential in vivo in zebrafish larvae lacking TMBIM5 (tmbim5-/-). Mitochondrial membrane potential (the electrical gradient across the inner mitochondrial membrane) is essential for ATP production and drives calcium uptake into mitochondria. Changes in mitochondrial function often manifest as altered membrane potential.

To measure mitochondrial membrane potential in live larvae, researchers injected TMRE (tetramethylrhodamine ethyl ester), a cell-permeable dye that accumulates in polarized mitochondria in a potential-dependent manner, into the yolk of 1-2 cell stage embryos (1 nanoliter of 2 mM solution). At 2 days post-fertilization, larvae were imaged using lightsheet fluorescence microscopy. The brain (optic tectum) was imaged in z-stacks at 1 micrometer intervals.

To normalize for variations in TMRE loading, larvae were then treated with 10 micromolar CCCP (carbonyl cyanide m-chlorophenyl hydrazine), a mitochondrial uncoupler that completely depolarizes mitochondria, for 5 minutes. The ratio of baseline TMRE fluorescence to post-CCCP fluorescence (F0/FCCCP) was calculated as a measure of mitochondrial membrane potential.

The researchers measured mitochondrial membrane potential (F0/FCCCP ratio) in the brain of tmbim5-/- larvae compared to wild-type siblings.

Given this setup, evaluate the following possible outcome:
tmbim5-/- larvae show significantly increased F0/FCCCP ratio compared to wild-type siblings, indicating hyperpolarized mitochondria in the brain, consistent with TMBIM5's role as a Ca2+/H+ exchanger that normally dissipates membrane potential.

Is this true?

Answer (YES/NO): NO